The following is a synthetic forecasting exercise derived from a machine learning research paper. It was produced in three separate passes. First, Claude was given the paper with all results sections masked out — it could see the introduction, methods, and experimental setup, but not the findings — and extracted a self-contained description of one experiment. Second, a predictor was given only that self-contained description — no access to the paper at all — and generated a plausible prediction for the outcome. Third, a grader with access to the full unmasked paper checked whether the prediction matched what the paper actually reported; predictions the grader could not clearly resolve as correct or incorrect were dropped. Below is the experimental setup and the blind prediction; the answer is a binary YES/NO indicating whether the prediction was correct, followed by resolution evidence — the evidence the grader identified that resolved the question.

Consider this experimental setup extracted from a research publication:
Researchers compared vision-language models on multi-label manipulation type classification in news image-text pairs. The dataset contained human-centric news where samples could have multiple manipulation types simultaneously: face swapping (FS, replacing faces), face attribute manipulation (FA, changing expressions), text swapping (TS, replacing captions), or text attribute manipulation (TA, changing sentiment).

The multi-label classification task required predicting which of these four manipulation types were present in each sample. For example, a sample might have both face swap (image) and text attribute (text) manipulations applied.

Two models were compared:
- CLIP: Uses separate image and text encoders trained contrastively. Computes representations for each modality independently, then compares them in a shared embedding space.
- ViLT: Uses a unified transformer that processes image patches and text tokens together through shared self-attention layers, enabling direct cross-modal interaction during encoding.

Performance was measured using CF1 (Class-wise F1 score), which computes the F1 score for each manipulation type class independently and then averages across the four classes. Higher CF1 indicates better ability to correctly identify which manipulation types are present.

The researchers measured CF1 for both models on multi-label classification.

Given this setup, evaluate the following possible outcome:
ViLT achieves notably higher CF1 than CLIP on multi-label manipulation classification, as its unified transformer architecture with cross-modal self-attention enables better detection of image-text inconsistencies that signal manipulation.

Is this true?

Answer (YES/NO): YES